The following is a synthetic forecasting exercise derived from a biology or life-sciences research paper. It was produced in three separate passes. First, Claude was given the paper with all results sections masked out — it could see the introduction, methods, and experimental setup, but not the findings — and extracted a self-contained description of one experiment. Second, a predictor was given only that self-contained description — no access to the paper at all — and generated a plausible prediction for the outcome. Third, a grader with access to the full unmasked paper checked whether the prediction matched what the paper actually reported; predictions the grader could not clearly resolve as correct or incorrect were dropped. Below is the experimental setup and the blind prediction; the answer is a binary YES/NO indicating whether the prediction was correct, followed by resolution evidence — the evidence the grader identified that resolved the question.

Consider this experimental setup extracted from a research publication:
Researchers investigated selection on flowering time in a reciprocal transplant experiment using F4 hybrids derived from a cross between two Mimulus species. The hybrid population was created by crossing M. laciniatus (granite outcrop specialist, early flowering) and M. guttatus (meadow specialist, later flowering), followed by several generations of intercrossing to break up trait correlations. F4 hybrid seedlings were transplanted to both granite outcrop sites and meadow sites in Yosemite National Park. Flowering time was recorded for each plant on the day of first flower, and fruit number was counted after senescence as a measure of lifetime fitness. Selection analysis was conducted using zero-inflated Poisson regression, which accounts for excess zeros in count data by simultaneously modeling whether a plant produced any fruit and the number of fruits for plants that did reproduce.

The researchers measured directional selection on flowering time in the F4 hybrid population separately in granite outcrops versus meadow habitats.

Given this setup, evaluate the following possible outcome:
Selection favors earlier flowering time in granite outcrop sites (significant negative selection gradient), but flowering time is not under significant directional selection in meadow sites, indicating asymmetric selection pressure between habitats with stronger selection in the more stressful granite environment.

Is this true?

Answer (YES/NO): YES